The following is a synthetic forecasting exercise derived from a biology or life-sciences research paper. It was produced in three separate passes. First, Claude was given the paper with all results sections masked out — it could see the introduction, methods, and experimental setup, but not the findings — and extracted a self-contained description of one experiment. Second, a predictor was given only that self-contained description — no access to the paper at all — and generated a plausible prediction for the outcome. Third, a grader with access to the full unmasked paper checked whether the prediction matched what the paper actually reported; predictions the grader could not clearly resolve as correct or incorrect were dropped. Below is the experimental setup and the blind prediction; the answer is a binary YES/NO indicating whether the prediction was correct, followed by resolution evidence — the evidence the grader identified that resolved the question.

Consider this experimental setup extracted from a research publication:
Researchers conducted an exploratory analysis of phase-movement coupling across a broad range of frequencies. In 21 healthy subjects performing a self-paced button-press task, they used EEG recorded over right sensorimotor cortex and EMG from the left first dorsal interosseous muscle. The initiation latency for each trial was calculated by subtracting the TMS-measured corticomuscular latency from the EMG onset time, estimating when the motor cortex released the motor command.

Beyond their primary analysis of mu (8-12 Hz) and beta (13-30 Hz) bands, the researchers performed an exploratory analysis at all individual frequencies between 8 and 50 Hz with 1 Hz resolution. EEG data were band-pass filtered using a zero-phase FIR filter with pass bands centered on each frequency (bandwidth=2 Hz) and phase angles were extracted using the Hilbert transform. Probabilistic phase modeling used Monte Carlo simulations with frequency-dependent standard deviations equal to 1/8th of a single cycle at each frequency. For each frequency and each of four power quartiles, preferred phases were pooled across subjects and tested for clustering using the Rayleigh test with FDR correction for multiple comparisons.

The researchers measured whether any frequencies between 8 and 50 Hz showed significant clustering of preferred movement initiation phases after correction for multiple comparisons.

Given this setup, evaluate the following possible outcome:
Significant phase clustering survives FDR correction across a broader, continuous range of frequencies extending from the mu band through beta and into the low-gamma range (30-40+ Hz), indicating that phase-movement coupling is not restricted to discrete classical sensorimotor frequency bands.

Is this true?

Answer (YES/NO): NO